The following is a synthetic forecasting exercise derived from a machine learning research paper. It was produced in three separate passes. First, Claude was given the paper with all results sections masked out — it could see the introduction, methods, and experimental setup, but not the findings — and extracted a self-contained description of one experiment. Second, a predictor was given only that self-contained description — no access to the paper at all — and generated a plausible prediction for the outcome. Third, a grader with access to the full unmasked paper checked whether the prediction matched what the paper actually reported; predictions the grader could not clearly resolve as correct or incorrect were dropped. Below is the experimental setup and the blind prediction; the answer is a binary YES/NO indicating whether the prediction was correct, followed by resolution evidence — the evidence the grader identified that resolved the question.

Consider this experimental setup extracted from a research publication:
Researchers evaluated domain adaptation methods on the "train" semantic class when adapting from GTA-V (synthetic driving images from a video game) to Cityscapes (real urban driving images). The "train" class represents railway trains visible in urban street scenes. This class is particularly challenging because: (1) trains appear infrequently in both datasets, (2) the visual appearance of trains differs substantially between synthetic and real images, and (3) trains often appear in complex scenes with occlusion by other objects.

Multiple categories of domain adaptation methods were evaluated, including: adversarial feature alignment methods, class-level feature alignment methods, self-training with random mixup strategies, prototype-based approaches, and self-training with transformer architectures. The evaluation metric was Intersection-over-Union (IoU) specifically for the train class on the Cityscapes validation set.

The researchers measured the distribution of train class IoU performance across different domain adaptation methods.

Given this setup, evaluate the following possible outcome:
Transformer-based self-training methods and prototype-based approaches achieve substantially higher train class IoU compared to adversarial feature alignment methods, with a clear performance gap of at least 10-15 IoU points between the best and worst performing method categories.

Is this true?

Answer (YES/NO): NO